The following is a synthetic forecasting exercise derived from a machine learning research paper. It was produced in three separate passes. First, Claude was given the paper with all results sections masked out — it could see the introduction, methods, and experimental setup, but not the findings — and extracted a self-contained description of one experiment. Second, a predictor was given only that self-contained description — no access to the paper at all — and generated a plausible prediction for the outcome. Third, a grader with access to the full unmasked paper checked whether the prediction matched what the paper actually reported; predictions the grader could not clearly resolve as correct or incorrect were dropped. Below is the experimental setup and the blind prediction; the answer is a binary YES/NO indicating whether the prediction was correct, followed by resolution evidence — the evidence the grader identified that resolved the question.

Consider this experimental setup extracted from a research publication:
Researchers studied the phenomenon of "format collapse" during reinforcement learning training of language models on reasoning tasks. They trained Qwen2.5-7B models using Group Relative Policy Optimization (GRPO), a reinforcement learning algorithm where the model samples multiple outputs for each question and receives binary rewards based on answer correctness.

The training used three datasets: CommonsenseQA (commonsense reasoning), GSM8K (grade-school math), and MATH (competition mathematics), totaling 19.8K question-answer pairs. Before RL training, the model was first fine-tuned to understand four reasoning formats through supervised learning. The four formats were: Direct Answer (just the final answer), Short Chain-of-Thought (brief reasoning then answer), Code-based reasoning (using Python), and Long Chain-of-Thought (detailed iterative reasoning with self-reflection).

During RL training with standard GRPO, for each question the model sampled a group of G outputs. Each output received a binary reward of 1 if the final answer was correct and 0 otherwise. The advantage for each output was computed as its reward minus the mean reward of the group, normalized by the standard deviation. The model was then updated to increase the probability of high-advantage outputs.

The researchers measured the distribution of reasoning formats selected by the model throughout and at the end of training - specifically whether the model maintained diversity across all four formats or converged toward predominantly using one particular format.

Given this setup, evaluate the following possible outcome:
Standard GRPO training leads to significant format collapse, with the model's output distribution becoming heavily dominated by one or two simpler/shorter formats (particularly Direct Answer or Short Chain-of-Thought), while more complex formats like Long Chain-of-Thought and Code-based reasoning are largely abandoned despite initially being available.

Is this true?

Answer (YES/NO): NO